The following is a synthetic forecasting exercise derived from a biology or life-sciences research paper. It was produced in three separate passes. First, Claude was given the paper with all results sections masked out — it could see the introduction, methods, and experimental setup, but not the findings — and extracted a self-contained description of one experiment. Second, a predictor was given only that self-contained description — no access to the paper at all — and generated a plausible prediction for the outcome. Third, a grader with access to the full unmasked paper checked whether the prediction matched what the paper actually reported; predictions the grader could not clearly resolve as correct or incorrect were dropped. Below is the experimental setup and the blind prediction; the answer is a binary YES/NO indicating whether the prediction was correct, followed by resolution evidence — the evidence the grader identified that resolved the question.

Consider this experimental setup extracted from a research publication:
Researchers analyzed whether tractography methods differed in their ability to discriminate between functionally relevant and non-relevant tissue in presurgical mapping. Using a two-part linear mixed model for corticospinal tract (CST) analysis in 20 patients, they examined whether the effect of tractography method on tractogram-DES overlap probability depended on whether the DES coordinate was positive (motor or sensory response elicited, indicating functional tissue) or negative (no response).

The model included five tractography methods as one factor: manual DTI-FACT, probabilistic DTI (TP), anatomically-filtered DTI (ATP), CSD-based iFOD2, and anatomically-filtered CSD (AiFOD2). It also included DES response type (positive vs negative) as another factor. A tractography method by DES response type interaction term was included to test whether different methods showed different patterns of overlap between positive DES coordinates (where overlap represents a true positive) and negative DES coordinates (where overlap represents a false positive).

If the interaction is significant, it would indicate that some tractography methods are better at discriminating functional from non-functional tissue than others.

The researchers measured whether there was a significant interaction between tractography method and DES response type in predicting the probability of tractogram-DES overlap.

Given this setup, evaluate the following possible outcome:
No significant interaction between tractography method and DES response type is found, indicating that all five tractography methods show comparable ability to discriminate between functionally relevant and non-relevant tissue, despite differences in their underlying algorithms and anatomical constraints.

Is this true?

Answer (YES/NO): YES